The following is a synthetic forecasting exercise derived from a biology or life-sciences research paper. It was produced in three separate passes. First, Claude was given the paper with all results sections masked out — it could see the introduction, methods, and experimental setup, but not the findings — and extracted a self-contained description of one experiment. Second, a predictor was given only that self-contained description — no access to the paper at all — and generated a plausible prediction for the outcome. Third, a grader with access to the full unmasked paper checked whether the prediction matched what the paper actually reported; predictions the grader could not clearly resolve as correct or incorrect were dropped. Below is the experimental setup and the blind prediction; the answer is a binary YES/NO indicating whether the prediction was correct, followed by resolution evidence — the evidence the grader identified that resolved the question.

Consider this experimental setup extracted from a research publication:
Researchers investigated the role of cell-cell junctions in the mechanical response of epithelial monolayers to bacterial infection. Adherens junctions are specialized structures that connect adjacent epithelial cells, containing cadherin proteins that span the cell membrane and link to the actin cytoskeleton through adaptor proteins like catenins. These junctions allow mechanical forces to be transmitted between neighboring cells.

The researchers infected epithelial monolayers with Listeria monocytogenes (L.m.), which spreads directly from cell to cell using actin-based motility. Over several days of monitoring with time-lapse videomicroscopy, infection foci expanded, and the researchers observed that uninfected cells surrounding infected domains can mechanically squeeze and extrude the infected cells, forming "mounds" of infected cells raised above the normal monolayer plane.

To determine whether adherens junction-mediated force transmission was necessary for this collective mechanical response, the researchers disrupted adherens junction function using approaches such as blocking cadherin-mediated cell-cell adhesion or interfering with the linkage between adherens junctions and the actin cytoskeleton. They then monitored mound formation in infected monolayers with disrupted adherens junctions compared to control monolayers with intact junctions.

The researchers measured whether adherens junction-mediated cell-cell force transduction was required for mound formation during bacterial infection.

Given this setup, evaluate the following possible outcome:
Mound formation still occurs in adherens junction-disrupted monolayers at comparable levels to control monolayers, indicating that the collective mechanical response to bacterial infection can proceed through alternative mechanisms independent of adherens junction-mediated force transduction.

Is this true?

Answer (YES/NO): NO